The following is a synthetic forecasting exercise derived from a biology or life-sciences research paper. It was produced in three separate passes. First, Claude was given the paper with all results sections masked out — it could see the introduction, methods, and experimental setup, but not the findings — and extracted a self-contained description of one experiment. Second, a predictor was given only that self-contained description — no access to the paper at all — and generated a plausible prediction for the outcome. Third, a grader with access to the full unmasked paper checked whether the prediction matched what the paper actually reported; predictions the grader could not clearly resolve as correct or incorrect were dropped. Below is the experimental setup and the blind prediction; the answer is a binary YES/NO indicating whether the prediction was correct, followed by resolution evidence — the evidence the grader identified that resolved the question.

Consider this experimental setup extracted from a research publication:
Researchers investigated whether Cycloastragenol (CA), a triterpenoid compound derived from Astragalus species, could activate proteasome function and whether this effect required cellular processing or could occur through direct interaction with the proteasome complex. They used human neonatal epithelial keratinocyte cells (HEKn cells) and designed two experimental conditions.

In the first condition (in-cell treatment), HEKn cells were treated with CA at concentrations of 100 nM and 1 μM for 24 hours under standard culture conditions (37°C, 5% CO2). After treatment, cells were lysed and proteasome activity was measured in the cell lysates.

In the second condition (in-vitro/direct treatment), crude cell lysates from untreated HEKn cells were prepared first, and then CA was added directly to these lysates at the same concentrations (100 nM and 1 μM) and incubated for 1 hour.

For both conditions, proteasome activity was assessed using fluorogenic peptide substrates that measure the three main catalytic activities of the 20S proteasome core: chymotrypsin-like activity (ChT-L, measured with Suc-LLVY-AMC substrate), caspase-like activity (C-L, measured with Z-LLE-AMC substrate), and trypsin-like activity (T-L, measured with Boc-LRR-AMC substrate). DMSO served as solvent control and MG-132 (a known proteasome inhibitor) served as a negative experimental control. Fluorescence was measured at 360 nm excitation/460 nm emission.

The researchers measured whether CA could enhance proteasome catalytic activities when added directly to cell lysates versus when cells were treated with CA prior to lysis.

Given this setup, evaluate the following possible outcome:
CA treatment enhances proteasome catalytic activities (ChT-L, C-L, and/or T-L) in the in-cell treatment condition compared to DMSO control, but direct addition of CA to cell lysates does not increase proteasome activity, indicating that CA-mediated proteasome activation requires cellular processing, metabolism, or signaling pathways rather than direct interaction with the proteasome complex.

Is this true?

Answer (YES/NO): YES